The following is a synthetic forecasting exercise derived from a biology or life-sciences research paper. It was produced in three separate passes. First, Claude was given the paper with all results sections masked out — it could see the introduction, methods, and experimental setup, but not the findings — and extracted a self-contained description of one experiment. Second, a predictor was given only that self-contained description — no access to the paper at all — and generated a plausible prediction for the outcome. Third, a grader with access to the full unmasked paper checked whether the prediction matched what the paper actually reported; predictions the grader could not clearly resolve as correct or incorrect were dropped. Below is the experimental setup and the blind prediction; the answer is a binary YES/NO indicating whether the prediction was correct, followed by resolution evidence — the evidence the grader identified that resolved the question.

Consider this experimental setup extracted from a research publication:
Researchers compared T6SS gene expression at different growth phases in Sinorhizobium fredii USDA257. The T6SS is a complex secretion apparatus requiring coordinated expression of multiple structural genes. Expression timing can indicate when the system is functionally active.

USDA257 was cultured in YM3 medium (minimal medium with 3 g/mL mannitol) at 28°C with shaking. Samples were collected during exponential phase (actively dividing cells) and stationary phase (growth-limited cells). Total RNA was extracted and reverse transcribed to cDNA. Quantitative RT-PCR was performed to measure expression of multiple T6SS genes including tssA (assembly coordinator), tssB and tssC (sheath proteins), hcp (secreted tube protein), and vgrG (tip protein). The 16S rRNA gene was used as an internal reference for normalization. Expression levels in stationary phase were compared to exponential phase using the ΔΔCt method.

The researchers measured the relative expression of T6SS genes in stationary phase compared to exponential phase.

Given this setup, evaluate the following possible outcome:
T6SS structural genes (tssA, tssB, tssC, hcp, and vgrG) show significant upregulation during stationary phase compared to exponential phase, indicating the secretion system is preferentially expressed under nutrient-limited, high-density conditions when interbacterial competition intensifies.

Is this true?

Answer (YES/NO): YES